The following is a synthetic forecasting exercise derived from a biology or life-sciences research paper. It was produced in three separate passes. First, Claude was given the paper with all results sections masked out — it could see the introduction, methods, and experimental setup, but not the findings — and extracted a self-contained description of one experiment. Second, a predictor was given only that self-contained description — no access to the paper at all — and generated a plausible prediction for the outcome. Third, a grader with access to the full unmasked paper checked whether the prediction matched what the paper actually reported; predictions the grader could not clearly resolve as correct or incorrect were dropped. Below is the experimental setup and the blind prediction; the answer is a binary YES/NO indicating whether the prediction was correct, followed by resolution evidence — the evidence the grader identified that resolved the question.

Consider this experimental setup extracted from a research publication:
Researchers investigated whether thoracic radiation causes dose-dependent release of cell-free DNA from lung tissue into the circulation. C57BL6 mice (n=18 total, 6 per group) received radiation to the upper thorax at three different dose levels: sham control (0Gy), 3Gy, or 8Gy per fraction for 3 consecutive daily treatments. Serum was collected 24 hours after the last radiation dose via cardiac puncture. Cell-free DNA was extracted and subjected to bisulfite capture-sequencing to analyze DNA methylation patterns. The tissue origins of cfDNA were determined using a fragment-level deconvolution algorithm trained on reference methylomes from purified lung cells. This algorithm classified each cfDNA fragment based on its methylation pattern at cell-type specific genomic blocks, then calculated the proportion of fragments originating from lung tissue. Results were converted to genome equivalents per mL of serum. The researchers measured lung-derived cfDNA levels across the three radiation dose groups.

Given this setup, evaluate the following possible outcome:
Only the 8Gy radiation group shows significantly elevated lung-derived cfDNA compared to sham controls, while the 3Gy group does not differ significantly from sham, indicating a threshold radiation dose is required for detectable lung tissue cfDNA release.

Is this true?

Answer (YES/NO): NO